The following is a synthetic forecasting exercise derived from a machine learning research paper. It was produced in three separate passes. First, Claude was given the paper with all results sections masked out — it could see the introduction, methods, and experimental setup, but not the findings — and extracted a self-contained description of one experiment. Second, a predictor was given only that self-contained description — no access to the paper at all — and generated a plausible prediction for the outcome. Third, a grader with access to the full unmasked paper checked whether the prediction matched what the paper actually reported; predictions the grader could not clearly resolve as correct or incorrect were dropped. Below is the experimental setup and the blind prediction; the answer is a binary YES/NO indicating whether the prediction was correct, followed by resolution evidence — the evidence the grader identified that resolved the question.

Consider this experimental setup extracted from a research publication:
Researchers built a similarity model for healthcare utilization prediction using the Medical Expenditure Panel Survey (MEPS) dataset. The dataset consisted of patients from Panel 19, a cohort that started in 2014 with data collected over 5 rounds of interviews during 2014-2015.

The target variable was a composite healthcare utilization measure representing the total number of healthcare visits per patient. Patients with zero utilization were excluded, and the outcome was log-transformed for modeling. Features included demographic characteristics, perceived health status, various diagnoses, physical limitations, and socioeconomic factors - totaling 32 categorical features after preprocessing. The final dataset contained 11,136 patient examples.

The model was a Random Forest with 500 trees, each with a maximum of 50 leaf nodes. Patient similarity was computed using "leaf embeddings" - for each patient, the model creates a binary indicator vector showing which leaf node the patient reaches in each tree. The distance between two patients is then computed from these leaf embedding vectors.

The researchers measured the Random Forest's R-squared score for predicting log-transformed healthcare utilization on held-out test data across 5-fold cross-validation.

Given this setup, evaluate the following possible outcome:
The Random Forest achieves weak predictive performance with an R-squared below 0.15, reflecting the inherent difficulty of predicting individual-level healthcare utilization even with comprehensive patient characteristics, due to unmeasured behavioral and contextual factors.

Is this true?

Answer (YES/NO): NO